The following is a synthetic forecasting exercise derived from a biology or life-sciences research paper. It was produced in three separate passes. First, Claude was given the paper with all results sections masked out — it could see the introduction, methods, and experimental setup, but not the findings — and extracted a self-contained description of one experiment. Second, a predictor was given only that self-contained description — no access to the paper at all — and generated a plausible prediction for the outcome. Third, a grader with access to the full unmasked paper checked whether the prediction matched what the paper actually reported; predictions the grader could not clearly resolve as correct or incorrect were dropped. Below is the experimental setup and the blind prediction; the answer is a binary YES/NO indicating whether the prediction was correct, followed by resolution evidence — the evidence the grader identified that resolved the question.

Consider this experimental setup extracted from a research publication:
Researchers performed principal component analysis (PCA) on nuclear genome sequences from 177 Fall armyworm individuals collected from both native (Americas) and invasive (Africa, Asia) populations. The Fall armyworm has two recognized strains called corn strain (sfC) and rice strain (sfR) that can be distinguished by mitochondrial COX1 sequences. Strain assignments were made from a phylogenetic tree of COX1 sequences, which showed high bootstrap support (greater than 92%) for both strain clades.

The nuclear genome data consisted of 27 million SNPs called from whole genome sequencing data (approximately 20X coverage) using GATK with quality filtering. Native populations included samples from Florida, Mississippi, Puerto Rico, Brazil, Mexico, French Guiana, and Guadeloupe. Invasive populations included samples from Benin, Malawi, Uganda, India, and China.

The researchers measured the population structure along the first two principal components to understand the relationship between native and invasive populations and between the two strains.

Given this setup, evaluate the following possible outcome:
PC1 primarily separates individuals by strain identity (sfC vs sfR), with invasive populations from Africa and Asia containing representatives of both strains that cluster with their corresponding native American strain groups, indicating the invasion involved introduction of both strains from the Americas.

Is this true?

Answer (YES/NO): NO